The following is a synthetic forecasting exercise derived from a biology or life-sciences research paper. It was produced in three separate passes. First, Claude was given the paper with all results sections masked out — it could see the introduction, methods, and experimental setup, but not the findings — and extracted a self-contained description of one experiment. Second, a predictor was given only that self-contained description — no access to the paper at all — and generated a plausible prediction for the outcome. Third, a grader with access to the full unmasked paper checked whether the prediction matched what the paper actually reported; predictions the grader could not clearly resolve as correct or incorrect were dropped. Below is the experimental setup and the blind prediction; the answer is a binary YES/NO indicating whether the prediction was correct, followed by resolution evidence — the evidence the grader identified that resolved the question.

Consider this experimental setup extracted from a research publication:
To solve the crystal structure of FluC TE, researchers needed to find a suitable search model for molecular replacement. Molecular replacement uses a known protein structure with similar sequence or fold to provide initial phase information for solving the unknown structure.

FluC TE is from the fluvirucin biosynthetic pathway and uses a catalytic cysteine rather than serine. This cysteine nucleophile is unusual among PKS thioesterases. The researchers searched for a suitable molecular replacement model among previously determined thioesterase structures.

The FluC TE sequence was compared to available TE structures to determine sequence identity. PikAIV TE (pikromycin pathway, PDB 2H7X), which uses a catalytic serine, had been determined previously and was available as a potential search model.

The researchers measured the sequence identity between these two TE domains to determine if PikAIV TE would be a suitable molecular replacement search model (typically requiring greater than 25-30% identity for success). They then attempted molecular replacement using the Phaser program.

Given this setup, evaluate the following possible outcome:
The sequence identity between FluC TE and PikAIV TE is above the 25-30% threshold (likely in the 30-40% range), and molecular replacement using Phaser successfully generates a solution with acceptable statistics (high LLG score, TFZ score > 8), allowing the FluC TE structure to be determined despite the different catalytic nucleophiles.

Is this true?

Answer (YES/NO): YES